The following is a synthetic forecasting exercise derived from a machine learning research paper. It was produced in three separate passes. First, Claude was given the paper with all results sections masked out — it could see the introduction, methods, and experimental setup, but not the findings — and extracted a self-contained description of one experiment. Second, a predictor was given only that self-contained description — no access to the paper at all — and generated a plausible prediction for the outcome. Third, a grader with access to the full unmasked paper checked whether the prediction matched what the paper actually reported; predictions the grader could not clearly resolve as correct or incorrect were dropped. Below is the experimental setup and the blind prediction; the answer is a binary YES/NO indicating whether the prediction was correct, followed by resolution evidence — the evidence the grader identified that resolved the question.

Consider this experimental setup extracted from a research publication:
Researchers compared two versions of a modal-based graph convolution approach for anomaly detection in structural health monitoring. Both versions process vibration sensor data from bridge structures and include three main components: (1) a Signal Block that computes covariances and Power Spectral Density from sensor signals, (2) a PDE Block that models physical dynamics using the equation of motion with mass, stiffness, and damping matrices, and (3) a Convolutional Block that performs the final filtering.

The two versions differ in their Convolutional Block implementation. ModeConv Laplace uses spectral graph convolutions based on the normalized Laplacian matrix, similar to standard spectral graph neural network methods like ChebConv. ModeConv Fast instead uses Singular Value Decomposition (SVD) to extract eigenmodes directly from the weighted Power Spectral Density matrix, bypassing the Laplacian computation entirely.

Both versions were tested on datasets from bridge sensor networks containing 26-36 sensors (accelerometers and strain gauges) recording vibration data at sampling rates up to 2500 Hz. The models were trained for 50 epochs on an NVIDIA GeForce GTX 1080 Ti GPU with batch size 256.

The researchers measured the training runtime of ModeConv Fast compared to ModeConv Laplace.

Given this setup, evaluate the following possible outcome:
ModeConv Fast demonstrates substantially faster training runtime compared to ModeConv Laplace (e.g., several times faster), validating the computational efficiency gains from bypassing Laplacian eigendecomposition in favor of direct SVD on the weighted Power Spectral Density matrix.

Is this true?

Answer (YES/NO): YES